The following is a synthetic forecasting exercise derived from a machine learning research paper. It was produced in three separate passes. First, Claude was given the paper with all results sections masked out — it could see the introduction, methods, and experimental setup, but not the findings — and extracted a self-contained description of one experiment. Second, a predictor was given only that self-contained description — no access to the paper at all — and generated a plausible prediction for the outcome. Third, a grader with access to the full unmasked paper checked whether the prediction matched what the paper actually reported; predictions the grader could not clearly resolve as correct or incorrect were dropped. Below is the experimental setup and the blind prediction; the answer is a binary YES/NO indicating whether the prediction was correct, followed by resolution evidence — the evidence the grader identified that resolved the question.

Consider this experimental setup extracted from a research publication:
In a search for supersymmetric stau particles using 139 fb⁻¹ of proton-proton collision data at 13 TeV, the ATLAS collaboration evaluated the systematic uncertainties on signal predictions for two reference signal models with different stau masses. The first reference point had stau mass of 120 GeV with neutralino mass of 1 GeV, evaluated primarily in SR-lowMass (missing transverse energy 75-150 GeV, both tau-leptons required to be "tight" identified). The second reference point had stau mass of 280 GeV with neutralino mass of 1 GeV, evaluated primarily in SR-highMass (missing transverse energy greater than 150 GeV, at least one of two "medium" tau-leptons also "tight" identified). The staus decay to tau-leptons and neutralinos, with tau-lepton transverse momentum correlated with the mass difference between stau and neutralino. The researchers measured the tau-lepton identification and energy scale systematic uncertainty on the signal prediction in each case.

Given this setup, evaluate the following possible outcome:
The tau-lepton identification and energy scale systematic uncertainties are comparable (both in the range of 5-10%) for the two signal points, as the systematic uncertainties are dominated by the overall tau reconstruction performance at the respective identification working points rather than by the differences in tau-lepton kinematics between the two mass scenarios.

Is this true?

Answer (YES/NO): NO